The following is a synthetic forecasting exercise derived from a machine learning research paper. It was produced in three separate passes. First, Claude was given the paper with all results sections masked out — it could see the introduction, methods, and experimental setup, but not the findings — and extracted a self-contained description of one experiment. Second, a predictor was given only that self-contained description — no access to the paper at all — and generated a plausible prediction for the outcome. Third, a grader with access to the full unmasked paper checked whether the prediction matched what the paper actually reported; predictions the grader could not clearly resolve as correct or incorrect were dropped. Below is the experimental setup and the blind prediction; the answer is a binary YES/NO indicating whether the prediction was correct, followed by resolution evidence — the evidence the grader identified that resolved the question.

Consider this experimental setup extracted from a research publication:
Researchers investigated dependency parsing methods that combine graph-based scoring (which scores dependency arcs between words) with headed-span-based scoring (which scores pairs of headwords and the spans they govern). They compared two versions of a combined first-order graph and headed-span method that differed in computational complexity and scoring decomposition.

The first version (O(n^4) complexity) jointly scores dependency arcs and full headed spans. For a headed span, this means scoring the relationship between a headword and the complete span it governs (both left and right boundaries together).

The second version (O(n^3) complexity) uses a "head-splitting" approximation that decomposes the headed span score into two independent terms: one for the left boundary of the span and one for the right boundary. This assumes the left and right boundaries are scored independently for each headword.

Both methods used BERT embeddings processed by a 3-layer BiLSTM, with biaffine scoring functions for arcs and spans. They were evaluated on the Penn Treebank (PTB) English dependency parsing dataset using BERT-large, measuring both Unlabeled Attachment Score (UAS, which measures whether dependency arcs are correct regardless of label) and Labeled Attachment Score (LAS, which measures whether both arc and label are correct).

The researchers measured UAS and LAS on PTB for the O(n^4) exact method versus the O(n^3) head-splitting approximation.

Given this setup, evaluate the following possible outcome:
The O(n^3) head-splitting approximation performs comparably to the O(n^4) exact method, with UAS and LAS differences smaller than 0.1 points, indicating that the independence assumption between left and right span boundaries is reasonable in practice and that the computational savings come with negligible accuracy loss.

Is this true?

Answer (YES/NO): YES